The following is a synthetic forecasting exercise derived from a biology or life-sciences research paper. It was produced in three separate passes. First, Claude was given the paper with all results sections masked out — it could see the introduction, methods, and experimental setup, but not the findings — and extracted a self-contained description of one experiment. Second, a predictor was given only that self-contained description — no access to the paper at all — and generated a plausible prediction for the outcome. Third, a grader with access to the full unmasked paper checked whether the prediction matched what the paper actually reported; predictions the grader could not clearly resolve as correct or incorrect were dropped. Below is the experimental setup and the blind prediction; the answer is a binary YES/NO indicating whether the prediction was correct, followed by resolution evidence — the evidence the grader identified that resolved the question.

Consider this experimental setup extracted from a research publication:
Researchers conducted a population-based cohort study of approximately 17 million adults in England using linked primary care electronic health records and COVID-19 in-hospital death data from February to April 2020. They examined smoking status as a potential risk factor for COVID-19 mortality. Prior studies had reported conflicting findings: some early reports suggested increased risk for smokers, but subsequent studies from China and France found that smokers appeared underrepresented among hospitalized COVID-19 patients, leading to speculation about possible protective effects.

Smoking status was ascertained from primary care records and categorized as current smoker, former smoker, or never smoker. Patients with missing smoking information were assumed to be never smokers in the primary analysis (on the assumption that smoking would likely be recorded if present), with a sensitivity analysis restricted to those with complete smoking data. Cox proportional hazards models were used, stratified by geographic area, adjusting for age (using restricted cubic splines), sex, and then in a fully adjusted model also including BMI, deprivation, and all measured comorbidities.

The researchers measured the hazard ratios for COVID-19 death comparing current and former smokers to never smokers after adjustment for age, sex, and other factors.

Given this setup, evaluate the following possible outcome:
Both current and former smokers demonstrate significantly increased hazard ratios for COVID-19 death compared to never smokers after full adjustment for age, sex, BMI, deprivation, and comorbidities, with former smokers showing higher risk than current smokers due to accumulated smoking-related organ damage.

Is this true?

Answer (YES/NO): NO